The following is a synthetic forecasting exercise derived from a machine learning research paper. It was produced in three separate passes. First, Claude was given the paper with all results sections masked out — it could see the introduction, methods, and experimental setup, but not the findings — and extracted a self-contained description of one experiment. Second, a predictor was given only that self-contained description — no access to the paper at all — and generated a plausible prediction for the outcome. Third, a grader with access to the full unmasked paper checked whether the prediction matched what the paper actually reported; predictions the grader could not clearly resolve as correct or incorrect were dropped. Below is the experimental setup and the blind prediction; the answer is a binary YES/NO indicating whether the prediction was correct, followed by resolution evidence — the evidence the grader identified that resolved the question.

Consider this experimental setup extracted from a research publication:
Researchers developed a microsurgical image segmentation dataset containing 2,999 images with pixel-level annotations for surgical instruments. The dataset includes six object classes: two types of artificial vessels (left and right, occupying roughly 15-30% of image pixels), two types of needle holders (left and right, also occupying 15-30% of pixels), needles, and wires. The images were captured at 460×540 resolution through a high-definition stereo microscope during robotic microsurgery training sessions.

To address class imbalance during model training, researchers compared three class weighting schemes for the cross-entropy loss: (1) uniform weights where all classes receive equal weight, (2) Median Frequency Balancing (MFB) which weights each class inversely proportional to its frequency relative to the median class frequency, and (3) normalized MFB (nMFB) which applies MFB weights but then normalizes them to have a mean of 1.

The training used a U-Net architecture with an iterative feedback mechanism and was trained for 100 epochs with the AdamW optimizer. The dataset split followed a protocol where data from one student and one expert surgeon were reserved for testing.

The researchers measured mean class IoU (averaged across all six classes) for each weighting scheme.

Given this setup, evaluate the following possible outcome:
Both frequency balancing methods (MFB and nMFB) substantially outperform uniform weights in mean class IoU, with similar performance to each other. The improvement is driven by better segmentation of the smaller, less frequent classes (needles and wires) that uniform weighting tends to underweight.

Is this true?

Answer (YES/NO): NO